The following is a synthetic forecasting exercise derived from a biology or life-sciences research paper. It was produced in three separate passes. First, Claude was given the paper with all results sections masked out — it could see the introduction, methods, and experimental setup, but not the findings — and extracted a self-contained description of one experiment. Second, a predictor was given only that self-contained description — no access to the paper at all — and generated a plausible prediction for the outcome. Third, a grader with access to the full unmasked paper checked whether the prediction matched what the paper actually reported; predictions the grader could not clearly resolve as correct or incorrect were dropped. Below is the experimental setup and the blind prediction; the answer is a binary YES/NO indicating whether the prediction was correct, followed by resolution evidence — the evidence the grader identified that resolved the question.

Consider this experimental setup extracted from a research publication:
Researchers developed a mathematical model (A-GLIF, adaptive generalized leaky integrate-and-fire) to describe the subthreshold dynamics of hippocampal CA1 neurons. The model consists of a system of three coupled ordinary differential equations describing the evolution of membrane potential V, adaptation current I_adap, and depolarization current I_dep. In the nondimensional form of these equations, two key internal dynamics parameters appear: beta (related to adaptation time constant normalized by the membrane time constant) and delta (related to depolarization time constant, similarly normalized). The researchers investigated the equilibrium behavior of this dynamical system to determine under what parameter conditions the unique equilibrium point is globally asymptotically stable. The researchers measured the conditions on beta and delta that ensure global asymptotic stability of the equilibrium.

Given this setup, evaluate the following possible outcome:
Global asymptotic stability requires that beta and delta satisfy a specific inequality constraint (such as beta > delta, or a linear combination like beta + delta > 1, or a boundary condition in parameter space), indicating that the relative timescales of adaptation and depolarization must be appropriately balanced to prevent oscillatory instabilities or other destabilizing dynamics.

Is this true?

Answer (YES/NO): YES